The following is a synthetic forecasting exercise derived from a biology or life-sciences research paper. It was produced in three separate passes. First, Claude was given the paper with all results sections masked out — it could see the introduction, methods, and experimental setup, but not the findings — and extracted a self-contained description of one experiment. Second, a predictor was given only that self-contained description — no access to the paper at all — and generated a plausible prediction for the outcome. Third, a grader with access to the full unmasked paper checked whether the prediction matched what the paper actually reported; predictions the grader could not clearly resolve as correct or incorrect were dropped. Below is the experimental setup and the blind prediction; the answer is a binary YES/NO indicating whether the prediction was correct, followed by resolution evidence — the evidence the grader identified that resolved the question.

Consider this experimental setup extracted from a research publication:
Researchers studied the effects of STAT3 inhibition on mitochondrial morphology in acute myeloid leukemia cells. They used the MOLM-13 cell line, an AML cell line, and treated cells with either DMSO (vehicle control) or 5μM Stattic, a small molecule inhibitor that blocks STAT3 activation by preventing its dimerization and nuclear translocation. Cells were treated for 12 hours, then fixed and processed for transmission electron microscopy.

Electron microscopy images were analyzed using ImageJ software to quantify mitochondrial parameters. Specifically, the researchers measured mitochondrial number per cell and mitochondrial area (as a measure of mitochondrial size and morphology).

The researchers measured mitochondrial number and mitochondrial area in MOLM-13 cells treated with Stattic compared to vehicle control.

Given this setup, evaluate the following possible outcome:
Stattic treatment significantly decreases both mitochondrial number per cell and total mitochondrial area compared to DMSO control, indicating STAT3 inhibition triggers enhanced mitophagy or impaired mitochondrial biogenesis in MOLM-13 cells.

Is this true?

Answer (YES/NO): NO